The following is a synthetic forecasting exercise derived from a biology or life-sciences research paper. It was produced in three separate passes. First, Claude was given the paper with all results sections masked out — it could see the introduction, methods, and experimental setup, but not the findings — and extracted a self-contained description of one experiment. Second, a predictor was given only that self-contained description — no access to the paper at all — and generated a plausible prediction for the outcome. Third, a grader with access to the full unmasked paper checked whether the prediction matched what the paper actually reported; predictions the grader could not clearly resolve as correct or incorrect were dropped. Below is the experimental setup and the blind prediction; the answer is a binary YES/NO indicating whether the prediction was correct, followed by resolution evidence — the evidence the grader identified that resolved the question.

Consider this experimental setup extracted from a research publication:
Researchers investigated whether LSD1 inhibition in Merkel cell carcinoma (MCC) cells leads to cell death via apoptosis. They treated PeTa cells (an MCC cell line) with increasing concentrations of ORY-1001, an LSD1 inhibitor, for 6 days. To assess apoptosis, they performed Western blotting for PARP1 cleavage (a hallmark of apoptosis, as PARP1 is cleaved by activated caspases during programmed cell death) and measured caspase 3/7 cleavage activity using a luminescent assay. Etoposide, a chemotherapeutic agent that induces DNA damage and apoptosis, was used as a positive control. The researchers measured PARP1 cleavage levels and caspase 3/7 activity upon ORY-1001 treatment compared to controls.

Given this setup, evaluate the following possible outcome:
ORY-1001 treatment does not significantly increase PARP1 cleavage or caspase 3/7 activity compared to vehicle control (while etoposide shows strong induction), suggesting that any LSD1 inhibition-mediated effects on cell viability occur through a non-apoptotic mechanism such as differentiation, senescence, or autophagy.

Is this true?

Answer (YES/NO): YES